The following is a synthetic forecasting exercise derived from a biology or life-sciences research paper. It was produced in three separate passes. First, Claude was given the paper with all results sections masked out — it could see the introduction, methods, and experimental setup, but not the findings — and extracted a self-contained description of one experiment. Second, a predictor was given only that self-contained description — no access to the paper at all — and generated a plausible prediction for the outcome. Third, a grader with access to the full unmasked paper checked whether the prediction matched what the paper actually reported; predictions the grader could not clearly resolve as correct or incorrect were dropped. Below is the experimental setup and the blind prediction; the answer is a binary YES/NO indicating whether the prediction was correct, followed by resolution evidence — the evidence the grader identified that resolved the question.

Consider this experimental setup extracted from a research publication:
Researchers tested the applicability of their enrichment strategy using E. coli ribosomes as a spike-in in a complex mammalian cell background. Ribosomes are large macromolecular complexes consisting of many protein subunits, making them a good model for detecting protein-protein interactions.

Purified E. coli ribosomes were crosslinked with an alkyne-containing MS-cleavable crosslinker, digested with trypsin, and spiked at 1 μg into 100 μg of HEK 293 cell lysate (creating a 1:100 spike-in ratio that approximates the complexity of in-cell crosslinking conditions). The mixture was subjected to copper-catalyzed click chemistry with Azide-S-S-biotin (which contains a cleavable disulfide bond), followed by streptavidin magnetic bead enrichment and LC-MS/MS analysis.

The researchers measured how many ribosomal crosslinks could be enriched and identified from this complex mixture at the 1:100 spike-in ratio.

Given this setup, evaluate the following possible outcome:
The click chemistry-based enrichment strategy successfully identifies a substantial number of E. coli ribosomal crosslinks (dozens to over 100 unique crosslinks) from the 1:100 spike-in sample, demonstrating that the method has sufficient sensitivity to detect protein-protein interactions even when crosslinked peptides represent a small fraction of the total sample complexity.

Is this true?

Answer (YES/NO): NO